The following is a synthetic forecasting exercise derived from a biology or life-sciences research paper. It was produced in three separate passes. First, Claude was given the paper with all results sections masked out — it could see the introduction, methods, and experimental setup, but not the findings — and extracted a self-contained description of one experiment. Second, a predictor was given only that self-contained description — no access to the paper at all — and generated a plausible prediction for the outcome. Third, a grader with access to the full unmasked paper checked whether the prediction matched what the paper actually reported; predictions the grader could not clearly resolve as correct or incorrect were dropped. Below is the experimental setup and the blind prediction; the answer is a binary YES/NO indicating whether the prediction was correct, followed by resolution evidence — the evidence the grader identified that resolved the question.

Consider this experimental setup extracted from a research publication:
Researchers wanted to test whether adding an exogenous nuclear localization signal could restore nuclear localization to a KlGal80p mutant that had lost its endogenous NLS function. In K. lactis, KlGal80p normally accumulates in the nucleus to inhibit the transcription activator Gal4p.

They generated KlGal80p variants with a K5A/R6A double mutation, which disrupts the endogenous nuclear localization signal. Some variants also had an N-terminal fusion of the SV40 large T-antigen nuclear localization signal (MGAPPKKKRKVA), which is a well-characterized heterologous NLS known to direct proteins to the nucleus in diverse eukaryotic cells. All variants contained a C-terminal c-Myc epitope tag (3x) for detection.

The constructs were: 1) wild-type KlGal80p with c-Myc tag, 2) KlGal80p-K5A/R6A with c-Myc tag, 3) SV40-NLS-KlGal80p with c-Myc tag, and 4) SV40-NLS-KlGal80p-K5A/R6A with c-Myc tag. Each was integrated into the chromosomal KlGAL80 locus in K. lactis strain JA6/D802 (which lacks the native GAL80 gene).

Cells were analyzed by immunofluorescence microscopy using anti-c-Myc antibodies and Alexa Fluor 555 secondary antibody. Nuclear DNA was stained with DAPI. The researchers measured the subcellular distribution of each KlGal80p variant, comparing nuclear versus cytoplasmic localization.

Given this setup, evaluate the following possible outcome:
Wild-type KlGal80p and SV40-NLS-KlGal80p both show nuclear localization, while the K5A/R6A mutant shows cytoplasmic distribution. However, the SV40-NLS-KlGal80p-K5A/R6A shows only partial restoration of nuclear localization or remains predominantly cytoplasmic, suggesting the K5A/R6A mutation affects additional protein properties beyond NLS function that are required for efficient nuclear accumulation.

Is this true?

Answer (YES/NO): NO